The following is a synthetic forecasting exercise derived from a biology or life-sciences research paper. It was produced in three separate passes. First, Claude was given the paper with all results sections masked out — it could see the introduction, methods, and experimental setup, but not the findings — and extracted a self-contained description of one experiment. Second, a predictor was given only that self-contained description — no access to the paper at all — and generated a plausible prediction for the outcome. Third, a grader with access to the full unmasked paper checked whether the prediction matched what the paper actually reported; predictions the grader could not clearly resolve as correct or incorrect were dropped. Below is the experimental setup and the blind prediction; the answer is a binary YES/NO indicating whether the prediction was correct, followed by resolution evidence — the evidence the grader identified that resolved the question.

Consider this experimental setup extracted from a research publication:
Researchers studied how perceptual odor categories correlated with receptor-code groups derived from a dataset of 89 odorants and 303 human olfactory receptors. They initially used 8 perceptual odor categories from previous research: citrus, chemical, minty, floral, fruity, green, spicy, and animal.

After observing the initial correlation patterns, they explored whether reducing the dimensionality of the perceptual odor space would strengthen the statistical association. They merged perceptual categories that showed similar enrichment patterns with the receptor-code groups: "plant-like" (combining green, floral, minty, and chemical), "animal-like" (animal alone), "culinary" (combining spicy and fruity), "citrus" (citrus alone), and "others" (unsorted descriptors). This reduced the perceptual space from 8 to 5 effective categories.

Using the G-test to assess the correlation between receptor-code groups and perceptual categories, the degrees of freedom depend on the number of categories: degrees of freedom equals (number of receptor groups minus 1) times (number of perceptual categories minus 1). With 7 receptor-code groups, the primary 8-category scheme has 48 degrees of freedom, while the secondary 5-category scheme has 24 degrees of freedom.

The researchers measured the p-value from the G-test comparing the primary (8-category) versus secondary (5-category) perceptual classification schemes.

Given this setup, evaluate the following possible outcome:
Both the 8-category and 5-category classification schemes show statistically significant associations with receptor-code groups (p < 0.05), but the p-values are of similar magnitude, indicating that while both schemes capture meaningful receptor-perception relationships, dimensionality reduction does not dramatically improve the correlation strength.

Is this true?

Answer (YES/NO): NO